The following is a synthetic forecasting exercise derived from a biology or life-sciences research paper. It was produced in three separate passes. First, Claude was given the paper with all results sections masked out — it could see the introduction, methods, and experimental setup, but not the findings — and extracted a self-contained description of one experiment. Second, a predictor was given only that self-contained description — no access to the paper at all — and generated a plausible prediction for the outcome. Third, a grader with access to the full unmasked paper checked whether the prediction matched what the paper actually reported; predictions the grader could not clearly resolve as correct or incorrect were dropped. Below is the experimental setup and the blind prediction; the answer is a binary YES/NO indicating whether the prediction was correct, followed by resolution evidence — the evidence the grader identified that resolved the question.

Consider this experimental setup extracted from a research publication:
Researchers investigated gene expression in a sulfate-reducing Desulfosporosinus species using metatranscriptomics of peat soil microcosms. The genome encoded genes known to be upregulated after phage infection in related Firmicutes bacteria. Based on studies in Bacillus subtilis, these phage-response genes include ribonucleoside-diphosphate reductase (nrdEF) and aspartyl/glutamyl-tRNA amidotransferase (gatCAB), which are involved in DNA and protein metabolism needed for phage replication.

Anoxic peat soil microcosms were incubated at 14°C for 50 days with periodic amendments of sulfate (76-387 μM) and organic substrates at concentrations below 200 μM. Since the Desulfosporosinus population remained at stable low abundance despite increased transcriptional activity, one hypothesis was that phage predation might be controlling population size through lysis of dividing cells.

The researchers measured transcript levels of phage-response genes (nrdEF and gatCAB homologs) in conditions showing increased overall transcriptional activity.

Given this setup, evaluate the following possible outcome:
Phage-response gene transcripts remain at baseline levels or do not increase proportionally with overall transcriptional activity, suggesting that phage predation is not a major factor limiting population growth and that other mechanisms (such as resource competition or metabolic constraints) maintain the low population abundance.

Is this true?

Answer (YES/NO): YES